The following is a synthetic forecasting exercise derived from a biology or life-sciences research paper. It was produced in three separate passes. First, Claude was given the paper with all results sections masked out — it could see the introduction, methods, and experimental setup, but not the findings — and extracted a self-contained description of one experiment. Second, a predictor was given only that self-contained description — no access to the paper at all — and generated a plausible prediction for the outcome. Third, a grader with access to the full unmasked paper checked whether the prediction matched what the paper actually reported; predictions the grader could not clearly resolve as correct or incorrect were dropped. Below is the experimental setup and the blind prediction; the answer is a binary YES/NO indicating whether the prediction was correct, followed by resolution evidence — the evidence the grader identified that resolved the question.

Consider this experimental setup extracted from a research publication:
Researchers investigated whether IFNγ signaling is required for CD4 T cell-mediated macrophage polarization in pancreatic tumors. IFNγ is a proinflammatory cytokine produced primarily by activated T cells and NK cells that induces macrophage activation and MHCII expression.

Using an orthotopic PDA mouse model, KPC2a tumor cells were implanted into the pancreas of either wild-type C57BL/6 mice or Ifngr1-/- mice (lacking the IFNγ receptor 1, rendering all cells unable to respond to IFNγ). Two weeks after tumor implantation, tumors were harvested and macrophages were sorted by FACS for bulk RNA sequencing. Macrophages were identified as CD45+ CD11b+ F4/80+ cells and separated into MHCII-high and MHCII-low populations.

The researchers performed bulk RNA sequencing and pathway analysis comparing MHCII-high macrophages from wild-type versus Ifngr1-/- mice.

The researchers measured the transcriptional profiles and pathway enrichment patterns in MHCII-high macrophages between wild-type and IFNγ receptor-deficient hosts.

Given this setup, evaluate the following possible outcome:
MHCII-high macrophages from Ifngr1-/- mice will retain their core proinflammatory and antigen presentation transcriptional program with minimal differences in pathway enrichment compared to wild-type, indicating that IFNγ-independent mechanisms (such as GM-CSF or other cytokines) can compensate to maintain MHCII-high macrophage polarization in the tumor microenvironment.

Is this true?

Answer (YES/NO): NO